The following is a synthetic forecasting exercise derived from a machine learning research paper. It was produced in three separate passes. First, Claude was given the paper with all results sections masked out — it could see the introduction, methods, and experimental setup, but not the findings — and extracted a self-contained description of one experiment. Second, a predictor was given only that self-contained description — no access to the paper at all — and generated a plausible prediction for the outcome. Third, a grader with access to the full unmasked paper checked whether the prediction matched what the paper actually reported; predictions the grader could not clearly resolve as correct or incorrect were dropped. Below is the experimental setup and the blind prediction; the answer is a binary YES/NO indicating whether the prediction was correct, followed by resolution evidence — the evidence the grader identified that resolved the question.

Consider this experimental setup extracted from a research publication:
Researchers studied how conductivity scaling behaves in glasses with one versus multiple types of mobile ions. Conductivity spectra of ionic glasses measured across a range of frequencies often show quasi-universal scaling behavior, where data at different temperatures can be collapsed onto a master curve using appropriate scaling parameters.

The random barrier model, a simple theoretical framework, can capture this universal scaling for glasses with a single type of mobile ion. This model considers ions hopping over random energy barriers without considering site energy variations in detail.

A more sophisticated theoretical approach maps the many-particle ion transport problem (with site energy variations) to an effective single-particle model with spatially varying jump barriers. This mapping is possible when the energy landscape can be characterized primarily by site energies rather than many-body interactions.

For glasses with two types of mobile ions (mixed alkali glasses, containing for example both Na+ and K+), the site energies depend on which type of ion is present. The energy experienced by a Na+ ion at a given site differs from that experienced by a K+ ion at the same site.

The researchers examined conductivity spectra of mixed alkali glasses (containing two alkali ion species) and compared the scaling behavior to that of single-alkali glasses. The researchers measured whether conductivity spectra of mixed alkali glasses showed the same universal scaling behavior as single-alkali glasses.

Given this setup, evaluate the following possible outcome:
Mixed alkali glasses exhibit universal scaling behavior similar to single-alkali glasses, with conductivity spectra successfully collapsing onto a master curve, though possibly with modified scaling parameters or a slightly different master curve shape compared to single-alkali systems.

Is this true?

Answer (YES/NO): NO